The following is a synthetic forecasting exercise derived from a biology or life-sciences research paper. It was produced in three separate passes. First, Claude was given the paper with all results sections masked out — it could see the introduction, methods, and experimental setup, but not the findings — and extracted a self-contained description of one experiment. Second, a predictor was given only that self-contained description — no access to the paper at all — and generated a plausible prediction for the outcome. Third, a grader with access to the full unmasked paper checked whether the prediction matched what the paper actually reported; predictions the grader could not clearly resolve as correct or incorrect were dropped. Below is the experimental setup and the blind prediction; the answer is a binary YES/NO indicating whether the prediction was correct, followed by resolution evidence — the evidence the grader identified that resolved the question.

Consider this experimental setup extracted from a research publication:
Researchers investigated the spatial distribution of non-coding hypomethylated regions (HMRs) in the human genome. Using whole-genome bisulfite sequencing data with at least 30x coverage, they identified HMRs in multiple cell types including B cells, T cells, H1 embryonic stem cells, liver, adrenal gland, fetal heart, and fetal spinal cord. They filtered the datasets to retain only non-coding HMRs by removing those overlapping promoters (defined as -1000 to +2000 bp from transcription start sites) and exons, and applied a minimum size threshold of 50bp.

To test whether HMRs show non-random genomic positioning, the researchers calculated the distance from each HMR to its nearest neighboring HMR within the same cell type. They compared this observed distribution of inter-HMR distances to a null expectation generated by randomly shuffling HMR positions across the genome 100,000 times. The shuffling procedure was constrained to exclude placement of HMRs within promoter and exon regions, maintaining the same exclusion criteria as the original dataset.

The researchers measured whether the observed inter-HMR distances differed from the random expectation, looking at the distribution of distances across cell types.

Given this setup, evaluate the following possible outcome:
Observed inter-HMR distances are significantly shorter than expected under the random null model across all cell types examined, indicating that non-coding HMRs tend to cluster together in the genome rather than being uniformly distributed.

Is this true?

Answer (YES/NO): YES